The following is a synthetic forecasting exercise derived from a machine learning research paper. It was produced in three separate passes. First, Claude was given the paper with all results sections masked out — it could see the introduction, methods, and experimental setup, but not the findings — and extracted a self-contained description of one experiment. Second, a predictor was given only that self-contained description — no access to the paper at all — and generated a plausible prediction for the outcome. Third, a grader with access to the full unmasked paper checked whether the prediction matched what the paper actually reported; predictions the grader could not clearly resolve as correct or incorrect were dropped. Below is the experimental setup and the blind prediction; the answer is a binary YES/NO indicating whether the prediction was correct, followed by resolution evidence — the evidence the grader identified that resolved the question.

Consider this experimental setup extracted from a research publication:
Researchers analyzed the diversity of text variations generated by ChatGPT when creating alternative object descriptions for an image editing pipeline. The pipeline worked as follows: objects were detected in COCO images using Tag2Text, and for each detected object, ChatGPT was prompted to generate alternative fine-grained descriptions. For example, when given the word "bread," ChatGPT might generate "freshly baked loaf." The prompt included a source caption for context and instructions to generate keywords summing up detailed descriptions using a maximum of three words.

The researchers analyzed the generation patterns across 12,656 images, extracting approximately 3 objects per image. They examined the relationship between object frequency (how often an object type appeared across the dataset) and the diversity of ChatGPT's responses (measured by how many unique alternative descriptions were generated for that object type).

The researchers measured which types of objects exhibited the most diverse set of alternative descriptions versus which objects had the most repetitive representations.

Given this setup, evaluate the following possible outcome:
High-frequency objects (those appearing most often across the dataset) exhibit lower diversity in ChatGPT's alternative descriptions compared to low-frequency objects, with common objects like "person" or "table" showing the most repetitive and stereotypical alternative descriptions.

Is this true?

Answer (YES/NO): YES